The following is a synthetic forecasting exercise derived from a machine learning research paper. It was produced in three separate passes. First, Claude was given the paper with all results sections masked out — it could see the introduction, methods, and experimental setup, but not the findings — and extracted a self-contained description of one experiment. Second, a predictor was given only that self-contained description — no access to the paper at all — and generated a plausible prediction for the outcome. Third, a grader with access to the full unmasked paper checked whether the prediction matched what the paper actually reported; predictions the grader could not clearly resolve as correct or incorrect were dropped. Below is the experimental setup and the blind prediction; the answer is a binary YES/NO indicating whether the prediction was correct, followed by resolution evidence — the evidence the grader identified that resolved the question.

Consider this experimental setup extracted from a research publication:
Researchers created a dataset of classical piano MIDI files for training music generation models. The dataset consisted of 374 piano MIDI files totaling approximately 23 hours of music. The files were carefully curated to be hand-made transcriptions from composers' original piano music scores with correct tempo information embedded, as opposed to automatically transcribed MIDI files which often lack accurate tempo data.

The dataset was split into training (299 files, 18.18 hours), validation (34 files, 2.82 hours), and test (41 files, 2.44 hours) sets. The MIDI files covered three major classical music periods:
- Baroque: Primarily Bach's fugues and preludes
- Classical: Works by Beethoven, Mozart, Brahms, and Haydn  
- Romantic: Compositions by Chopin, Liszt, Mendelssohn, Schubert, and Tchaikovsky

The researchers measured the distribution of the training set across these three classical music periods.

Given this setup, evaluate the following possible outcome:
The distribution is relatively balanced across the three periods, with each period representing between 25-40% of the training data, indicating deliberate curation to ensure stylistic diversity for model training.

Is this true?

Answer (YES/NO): NO